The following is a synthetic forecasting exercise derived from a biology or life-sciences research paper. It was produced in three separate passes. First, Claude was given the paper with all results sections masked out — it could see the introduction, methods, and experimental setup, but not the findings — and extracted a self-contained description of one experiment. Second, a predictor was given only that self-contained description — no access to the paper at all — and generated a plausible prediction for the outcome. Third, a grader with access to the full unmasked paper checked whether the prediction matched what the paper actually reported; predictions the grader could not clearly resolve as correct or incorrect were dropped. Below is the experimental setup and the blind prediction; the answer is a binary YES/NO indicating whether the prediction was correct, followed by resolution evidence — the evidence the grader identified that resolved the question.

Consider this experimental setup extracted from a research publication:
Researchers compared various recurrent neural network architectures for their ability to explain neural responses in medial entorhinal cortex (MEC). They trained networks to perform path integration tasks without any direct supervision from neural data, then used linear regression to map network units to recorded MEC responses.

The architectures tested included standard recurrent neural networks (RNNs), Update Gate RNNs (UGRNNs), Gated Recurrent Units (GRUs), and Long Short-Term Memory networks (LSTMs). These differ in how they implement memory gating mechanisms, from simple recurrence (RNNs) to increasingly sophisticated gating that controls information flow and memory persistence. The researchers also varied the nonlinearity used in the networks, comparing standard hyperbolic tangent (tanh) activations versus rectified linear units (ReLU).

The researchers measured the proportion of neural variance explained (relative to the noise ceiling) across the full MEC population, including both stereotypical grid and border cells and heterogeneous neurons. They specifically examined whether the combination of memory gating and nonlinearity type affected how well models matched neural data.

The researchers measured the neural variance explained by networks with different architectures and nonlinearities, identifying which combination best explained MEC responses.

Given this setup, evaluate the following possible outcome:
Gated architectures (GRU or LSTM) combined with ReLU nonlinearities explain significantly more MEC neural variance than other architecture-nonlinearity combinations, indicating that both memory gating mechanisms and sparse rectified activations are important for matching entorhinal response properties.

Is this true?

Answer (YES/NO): YES